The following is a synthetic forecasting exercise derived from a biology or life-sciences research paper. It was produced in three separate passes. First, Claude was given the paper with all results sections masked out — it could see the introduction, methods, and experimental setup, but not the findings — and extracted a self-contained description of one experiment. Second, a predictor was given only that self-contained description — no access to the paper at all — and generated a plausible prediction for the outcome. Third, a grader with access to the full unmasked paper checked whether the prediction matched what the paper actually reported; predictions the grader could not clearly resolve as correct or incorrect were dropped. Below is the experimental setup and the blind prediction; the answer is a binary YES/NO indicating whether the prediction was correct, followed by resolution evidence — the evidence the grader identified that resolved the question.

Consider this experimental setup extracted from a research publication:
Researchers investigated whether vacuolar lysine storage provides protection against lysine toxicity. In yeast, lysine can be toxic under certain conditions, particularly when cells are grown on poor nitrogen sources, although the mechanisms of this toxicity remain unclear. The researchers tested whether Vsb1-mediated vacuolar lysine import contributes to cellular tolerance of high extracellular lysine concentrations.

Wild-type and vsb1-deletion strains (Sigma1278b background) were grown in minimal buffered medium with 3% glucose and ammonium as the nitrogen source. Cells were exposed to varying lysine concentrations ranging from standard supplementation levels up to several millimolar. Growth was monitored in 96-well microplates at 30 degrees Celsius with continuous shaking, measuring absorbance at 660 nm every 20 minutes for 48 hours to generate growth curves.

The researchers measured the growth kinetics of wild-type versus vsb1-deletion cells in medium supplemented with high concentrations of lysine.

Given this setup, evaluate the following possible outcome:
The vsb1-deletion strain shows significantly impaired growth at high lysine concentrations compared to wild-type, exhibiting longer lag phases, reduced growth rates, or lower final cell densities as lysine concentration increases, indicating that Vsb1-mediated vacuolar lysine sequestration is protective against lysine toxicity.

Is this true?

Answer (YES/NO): YES